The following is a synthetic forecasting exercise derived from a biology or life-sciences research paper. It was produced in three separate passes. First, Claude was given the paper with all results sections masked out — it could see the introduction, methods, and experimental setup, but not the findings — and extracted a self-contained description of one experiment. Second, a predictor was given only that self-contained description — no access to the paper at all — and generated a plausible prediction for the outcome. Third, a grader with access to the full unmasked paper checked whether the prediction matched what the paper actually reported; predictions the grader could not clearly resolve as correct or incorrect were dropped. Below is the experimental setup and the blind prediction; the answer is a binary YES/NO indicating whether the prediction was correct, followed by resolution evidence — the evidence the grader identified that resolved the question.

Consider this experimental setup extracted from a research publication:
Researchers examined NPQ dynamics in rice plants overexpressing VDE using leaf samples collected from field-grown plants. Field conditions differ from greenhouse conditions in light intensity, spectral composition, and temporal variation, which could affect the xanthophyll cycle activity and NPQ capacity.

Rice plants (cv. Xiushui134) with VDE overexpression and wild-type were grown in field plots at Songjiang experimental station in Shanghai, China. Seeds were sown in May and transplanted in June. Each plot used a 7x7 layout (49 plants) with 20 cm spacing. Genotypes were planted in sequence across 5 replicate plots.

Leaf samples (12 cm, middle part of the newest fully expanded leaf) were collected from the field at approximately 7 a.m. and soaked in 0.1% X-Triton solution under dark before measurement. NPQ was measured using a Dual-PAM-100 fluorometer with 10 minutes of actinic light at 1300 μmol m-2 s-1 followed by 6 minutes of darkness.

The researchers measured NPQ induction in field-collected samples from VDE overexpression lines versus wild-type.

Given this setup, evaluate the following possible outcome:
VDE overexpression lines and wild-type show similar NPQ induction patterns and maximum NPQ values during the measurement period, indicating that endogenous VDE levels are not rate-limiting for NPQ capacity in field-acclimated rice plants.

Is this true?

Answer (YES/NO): NO